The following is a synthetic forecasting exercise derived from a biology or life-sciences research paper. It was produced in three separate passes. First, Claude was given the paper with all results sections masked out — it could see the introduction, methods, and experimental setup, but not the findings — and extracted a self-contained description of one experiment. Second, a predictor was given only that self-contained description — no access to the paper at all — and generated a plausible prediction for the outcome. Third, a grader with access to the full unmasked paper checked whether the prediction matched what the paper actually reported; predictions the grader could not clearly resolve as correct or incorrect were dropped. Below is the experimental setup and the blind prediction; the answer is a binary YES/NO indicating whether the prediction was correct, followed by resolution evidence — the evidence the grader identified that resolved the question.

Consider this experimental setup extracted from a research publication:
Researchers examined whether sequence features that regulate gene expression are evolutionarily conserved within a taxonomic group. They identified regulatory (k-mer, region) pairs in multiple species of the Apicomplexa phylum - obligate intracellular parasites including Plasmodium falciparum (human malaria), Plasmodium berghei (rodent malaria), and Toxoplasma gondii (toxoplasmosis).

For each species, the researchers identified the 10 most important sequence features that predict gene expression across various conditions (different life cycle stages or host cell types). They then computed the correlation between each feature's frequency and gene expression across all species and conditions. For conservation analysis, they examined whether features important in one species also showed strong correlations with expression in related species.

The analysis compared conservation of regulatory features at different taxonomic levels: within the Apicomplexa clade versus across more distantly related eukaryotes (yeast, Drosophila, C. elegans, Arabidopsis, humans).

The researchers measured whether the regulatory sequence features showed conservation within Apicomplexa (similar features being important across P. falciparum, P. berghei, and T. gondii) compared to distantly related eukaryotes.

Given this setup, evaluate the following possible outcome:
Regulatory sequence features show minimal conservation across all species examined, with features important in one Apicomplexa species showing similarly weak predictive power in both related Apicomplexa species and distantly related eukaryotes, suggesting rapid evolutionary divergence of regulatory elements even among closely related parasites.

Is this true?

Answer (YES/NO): NO